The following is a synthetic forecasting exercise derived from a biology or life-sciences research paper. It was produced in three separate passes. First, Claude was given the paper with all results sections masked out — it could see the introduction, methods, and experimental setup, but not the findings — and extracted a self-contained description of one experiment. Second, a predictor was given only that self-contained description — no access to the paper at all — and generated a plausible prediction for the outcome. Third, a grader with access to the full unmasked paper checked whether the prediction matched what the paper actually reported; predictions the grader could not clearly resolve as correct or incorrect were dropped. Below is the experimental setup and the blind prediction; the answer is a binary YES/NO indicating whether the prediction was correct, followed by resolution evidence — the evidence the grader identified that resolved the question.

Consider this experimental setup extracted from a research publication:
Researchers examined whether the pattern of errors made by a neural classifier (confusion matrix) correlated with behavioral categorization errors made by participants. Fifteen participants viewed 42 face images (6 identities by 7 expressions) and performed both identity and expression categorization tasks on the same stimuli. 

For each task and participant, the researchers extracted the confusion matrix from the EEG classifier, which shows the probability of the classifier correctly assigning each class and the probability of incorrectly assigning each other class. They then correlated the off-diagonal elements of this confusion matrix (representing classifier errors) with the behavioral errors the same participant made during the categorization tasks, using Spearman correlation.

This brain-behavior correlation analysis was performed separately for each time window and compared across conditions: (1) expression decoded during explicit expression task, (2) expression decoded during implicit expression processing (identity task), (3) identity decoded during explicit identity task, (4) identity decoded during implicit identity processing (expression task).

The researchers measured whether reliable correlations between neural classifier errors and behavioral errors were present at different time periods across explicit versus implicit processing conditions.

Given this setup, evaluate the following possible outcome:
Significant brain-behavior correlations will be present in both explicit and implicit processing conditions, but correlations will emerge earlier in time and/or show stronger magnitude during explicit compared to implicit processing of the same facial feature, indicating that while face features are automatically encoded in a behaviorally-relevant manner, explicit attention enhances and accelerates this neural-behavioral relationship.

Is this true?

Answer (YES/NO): NO